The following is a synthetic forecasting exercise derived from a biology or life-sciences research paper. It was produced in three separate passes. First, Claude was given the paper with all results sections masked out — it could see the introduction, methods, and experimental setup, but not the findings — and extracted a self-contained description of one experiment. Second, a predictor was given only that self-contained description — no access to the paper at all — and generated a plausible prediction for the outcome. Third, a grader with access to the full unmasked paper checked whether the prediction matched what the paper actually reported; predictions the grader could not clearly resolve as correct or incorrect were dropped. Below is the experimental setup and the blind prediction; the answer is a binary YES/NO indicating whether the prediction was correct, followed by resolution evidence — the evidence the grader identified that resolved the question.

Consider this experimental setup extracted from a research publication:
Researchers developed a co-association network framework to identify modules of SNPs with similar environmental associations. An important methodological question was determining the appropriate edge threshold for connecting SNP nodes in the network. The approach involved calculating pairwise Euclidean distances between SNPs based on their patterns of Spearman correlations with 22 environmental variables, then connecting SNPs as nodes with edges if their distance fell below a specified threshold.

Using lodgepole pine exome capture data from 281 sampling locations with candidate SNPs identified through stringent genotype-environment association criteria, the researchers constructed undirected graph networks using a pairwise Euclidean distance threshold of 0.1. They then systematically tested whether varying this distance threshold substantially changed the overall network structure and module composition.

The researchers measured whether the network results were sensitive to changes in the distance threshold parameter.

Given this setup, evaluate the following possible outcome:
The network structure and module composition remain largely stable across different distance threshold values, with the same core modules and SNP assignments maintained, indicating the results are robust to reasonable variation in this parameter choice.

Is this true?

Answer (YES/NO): NO